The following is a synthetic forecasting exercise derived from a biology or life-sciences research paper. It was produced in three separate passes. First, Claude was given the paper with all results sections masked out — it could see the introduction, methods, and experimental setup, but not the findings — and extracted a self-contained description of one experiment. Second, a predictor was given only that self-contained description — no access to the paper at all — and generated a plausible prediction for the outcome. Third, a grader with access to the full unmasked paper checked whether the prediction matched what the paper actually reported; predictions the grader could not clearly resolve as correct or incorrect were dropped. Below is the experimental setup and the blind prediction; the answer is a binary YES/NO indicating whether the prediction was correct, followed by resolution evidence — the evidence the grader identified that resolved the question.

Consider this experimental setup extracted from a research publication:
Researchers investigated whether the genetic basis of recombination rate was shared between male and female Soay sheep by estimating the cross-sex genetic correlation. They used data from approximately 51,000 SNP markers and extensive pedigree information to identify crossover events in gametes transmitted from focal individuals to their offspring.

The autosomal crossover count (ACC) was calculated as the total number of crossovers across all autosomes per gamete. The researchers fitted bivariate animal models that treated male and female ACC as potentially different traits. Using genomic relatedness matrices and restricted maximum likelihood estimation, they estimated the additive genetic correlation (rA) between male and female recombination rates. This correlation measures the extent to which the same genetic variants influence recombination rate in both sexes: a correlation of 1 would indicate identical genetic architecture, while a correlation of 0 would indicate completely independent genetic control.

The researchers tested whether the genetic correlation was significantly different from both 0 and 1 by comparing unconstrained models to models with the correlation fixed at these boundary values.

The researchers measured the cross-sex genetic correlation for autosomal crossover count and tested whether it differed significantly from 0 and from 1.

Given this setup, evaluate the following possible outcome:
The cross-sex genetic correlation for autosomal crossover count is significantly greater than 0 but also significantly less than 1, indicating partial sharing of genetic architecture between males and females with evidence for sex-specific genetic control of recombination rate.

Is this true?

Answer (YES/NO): NO